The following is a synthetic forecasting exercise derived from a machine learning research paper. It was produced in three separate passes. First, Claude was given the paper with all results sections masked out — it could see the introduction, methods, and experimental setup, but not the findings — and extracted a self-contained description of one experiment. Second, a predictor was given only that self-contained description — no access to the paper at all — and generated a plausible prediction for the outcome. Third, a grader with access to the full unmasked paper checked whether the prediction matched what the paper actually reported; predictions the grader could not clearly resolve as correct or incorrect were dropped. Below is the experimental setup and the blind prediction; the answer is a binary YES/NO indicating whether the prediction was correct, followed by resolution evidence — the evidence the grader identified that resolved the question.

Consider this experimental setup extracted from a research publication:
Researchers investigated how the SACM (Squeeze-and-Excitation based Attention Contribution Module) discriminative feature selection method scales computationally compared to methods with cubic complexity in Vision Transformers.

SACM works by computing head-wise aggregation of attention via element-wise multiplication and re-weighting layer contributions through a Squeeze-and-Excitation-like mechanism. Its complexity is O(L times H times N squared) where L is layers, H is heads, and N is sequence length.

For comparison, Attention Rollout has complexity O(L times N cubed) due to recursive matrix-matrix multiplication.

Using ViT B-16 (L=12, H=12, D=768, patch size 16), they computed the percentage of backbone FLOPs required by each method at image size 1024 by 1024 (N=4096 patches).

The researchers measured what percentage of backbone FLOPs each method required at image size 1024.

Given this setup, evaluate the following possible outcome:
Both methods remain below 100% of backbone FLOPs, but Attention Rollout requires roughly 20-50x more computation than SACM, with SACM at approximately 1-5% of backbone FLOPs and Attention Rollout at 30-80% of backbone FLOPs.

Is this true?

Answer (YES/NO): NO